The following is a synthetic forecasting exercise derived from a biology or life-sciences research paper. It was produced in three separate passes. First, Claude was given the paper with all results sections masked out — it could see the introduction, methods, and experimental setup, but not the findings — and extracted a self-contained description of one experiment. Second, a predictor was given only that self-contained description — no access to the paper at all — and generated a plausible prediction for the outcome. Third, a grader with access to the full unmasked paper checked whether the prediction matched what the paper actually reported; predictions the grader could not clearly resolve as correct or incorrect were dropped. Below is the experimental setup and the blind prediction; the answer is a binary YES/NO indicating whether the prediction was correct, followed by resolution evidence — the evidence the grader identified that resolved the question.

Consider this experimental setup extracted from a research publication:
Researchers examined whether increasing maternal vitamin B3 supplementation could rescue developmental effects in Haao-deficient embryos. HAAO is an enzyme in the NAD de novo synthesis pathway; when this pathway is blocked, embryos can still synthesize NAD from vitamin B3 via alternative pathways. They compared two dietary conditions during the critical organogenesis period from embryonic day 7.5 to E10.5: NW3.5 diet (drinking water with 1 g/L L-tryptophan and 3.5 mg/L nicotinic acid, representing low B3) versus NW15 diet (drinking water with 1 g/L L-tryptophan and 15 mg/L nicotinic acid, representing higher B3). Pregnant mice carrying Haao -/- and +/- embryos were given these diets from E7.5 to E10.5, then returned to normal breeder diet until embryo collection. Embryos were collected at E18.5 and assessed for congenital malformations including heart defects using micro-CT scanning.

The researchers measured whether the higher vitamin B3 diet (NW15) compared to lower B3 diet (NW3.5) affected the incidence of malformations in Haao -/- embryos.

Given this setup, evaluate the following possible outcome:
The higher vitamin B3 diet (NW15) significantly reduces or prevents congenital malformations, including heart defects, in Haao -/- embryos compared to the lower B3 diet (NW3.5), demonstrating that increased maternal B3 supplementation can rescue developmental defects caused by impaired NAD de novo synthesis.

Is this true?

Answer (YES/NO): YES